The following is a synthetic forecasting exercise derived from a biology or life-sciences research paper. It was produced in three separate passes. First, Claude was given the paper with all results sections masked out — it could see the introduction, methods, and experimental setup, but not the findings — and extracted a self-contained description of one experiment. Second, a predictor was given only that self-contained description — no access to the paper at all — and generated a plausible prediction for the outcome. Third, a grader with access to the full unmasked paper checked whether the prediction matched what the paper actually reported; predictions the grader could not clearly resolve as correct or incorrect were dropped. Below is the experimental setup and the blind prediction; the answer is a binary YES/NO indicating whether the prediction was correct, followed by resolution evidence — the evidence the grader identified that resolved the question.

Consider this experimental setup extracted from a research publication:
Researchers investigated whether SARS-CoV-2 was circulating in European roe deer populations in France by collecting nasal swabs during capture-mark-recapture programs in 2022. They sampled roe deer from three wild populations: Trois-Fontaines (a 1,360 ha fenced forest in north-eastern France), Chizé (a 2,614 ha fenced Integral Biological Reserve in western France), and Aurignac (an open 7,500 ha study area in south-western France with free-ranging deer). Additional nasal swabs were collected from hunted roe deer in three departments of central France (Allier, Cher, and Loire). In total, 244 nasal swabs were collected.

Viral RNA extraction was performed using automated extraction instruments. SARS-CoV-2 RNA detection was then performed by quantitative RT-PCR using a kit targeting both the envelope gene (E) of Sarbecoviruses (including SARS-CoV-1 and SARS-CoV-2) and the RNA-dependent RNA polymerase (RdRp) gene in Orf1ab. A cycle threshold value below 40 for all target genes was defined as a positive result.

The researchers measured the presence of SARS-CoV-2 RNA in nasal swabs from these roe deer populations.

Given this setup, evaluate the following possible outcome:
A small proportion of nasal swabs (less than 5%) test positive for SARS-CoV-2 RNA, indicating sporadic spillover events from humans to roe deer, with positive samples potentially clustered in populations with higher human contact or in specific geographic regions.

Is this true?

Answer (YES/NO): NO